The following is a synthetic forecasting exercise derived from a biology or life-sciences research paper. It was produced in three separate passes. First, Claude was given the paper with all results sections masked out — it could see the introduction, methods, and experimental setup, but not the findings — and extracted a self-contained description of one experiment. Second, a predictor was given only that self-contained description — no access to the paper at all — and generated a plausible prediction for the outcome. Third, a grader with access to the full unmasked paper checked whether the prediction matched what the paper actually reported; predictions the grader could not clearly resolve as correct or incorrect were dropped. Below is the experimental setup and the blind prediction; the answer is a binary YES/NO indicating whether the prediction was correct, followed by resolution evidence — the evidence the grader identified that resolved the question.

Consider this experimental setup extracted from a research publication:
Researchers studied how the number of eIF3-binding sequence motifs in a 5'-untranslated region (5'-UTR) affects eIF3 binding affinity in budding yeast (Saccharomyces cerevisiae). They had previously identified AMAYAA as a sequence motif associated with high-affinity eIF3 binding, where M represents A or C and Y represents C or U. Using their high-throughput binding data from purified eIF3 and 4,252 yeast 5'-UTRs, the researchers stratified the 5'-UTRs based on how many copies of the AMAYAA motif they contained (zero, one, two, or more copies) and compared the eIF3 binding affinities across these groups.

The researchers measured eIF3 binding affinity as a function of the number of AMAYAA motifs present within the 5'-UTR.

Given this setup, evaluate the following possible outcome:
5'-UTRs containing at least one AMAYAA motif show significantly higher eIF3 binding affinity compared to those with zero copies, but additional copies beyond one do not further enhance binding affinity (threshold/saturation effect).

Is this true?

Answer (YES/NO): NO